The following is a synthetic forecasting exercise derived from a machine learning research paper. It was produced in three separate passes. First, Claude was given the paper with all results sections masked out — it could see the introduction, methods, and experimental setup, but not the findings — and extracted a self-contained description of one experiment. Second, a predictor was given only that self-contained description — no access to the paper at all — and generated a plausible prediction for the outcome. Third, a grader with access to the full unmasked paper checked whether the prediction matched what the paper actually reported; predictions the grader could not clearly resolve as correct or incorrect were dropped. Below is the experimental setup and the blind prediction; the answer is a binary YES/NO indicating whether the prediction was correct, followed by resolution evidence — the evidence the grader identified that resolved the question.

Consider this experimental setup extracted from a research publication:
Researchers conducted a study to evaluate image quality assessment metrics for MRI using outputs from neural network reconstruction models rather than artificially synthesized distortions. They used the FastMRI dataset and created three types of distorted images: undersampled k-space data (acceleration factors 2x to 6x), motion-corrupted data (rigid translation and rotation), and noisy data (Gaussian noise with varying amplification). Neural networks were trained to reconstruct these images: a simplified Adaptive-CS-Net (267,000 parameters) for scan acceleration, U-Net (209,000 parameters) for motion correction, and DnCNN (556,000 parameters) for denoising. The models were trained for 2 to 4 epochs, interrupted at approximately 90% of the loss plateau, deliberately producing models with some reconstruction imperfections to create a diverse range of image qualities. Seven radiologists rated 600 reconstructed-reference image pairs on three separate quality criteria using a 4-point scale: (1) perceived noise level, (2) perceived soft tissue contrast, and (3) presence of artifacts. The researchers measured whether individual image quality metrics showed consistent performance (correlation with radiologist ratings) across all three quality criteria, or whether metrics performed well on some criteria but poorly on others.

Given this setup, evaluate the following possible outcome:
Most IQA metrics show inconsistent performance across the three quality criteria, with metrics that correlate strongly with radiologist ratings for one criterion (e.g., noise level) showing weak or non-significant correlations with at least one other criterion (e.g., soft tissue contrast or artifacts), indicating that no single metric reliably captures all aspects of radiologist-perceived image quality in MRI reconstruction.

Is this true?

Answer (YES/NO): NO